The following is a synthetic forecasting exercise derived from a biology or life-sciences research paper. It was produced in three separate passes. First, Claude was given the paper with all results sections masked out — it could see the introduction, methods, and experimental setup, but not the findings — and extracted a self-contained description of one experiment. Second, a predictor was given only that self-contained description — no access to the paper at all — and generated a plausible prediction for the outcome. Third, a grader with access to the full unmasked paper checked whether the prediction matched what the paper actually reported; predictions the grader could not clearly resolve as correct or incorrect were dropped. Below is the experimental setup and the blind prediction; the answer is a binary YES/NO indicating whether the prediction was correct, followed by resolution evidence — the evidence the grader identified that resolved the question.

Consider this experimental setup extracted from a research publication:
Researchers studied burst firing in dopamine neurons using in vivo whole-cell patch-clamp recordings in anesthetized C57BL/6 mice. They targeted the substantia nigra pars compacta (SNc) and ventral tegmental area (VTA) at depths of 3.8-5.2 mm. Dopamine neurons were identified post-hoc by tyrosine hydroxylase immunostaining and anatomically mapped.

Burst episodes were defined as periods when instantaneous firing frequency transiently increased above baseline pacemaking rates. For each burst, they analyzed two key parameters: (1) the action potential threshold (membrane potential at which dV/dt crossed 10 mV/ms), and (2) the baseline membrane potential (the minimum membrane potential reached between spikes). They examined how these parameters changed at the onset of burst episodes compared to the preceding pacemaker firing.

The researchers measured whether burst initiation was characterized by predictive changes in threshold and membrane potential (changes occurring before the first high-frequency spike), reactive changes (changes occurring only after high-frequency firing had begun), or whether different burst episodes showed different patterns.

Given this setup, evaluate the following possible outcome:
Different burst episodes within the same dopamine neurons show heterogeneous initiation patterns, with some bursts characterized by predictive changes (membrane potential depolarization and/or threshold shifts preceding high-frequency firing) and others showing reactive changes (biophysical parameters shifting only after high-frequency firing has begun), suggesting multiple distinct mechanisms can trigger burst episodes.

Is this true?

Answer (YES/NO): NO